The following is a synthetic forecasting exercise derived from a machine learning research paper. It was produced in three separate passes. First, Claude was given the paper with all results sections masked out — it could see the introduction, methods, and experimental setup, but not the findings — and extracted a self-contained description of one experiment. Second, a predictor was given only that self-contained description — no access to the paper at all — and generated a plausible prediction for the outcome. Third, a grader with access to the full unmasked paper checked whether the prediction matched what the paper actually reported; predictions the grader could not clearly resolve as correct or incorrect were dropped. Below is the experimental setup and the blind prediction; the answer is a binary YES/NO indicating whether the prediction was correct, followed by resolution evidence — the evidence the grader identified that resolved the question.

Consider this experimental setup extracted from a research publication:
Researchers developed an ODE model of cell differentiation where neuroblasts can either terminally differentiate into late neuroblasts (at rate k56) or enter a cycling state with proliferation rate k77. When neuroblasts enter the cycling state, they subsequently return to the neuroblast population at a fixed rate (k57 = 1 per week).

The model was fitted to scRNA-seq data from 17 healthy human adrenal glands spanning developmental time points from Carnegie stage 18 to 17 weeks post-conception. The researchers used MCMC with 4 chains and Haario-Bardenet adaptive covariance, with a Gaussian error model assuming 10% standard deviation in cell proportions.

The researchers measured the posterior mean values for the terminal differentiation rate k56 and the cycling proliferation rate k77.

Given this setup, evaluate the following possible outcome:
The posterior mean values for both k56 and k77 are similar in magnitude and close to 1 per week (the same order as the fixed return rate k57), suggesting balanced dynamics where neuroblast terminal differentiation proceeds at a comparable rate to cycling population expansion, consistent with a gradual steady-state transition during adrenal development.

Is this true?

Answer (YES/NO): NO